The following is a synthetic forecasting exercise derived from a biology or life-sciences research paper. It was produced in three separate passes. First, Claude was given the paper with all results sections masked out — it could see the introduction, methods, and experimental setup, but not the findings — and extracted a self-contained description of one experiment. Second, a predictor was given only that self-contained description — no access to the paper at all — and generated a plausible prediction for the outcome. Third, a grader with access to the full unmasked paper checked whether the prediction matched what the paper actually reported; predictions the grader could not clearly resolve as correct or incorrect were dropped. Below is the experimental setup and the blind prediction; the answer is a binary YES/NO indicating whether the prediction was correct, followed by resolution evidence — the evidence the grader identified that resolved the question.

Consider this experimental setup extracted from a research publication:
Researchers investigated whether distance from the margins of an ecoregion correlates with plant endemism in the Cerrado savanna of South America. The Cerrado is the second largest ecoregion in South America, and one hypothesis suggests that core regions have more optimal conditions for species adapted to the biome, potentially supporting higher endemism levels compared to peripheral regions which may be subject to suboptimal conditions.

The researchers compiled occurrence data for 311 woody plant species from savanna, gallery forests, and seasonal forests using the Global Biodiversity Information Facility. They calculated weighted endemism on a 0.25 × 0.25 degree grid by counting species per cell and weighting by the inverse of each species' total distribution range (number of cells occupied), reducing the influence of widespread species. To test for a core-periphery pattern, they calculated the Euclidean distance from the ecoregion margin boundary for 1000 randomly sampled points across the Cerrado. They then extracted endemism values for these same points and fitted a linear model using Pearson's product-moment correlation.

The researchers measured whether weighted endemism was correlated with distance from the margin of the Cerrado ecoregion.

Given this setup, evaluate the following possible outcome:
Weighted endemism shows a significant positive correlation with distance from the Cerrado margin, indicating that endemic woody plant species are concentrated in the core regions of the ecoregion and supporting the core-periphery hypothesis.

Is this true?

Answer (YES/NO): YES